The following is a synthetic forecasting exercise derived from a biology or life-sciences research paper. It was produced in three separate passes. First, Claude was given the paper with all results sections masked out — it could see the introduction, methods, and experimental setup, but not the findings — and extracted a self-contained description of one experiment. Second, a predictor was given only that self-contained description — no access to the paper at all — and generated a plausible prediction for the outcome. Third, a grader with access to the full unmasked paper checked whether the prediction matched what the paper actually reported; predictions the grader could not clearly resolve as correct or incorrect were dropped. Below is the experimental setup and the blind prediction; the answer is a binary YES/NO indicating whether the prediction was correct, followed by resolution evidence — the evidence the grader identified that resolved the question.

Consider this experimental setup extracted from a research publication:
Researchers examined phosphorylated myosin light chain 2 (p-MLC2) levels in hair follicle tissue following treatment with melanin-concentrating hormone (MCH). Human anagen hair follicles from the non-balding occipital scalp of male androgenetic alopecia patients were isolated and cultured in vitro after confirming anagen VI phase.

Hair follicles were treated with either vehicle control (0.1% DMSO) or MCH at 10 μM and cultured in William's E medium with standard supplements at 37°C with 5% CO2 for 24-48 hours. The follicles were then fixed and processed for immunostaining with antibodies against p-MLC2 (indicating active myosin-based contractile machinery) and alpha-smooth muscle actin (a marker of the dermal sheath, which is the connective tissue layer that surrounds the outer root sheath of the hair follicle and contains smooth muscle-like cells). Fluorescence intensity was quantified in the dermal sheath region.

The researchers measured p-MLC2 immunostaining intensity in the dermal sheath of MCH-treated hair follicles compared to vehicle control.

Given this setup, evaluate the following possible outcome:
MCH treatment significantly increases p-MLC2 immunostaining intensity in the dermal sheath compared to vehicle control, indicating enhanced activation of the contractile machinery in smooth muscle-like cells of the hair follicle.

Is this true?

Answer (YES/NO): YES